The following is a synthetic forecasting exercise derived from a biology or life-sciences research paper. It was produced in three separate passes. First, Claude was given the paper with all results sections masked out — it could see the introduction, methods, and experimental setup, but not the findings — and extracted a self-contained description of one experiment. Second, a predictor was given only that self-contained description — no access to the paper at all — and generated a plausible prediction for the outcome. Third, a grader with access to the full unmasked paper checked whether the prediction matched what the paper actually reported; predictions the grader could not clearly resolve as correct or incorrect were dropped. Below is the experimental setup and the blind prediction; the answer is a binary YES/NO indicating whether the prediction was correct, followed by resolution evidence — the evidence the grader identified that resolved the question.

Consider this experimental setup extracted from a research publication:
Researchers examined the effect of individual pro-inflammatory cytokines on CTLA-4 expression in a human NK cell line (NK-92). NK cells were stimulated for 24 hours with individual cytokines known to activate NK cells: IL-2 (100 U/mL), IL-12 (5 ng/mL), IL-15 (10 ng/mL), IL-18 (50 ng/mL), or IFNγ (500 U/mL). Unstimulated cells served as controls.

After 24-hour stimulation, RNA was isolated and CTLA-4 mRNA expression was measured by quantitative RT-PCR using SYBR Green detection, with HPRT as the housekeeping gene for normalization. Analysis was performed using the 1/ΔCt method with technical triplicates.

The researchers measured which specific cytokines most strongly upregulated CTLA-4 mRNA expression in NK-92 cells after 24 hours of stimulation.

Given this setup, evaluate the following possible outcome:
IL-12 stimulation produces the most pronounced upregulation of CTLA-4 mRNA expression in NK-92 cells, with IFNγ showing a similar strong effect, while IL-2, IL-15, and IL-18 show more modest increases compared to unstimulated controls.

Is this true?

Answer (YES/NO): NO